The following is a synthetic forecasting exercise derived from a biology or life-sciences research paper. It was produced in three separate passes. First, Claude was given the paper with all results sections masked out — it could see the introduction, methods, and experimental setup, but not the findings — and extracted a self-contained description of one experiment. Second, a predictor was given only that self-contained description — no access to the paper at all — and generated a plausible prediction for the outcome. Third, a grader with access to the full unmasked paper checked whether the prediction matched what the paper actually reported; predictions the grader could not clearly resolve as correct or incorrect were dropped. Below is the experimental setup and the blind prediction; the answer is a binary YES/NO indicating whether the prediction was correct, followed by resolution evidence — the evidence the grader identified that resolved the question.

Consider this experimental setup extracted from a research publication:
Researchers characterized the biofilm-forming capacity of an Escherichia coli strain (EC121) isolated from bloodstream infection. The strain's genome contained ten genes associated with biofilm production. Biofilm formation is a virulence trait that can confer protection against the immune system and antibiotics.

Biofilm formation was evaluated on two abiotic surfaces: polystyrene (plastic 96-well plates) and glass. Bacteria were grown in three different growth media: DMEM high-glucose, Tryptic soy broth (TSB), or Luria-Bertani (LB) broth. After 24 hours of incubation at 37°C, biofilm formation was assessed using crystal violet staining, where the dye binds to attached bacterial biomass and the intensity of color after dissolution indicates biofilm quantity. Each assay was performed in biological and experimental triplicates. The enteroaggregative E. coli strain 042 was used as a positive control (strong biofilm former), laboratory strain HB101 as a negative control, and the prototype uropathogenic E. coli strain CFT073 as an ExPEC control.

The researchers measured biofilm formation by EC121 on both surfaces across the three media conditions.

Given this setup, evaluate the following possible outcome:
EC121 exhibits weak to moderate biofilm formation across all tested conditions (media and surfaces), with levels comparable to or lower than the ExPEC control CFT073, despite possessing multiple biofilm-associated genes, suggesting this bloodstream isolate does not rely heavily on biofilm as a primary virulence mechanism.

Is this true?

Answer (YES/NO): NO